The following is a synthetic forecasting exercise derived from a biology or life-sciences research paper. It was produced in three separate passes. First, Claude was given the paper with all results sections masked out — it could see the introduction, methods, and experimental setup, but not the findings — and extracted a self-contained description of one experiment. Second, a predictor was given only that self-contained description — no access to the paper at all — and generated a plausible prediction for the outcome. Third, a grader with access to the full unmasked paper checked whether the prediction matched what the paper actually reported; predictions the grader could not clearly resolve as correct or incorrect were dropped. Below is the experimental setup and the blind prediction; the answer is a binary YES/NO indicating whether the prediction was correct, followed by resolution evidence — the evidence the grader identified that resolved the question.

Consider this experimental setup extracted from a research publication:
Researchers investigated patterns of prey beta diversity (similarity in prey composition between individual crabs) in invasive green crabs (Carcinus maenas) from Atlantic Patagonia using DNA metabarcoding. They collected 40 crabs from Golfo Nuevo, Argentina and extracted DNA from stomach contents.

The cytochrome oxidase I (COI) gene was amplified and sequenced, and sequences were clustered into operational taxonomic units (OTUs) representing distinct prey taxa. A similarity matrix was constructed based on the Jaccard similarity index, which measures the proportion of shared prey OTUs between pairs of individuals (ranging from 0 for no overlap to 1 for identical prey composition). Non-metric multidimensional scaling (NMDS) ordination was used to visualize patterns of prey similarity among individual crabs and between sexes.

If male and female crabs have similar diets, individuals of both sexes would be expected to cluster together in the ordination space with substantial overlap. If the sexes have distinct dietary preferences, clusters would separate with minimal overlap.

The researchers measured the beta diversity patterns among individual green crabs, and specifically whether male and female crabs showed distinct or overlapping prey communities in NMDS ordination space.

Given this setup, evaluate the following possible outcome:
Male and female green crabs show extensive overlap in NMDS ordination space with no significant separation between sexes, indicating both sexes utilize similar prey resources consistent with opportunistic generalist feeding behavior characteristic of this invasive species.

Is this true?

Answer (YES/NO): YES